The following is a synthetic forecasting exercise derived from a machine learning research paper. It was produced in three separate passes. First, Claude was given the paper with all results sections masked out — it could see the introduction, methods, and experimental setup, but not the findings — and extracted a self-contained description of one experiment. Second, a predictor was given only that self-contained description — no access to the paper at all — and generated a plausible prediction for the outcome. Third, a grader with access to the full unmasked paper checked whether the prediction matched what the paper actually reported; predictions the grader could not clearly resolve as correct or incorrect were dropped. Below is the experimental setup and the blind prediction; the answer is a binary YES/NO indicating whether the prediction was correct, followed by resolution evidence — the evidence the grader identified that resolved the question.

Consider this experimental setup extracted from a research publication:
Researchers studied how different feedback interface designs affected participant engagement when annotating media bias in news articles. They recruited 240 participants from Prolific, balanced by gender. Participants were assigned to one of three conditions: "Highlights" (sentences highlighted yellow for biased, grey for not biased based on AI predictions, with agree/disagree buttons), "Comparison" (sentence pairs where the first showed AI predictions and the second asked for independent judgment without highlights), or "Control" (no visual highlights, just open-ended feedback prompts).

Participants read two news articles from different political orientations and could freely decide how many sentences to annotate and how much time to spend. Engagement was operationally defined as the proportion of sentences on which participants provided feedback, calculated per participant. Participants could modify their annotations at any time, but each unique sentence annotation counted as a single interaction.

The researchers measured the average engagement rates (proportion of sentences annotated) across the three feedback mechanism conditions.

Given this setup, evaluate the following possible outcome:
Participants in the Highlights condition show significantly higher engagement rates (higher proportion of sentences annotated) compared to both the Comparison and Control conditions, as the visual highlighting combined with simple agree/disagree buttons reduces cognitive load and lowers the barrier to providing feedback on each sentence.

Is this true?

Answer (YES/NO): NO